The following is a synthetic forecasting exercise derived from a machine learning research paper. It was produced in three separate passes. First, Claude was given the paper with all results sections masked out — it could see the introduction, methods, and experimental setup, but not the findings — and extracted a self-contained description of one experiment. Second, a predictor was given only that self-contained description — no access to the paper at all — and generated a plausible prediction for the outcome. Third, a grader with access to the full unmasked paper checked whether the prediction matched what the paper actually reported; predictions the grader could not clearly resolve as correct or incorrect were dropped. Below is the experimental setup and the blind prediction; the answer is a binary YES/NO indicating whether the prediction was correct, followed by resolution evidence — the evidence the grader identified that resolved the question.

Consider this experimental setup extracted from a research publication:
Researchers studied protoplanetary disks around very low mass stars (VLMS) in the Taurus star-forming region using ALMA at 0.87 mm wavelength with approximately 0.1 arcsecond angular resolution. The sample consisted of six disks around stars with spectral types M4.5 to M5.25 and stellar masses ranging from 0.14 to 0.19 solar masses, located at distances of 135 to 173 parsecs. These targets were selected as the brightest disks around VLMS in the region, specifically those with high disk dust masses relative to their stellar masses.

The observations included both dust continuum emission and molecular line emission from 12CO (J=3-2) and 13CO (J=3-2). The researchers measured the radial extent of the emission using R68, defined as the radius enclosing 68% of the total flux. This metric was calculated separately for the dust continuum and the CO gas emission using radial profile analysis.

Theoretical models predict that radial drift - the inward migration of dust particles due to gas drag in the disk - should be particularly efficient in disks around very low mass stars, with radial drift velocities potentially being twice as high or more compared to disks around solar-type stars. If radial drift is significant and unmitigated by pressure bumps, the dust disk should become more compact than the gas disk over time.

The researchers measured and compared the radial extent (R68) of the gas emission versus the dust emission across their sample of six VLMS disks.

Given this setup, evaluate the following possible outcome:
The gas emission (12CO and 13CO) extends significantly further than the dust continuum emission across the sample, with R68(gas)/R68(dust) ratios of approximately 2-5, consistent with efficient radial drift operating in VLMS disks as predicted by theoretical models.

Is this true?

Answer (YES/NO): NO